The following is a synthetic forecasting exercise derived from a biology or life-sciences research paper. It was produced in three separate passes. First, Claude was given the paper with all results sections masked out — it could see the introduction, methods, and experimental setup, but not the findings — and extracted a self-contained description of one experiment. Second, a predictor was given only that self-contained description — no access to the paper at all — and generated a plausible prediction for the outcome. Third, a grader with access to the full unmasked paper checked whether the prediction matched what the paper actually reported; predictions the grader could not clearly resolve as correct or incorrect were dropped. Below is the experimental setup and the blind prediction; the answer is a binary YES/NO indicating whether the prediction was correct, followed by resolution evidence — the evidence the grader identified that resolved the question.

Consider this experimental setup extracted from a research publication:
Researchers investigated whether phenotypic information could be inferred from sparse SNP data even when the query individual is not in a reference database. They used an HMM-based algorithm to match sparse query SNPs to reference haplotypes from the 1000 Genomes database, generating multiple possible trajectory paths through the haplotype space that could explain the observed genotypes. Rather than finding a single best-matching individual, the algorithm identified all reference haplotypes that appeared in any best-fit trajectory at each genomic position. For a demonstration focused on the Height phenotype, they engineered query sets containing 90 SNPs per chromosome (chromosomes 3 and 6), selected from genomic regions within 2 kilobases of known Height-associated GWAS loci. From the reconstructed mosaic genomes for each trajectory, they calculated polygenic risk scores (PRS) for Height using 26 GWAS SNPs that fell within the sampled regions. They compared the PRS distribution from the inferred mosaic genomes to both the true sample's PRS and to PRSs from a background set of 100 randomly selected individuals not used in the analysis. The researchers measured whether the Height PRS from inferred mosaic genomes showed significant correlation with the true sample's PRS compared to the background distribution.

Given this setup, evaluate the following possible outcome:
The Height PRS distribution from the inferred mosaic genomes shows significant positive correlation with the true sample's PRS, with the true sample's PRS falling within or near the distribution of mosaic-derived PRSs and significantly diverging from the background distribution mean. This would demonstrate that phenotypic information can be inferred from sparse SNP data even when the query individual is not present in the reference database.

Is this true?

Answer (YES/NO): YES